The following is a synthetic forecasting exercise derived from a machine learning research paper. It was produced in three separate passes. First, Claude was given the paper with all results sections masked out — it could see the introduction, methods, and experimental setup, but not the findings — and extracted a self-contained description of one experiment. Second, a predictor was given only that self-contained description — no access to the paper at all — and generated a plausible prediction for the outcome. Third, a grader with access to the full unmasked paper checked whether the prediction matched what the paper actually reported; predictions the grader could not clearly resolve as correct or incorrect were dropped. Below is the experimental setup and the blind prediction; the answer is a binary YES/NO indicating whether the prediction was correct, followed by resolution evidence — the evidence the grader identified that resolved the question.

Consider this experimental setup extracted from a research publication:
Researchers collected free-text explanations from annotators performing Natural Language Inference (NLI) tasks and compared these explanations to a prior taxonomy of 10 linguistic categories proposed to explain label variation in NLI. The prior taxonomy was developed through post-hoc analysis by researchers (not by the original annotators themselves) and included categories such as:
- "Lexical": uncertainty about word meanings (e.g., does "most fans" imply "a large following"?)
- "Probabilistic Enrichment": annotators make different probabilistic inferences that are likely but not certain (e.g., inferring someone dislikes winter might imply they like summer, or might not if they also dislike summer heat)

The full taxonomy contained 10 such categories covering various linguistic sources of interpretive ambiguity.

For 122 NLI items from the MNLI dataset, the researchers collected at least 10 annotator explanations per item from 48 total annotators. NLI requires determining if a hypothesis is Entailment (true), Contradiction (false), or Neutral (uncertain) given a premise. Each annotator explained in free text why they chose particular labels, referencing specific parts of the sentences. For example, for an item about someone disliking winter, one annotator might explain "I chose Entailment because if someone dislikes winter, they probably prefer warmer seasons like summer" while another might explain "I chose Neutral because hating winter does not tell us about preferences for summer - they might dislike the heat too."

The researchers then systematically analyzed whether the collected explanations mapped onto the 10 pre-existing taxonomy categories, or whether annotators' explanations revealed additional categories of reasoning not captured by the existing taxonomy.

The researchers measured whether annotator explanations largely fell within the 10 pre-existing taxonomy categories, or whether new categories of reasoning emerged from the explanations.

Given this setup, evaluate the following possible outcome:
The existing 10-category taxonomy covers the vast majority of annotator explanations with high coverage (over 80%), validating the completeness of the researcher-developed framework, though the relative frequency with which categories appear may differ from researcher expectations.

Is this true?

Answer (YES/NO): NO